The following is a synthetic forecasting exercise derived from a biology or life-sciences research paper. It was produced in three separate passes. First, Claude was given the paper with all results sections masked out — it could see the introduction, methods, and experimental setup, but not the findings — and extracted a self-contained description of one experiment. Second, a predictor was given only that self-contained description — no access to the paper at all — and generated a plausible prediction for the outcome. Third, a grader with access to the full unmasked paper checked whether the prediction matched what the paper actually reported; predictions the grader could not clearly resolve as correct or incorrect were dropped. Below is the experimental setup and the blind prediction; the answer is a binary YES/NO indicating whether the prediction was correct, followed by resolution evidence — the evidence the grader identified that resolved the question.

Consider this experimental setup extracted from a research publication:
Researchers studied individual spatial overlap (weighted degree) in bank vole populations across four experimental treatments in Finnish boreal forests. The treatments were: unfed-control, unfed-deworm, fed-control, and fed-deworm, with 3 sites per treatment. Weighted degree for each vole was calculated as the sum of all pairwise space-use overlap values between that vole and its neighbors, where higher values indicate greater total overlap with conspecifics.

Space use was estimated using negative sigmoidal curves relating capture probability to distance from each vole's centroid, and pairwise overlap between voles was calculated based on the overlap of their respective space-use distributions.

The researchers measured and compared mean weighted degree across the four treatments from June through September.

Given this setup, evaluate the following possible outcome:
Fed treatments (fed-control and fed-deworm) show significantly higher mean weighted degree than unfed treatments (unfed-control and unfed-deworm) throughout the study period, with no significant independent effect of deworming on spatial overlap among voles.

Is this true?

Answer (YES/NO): NO